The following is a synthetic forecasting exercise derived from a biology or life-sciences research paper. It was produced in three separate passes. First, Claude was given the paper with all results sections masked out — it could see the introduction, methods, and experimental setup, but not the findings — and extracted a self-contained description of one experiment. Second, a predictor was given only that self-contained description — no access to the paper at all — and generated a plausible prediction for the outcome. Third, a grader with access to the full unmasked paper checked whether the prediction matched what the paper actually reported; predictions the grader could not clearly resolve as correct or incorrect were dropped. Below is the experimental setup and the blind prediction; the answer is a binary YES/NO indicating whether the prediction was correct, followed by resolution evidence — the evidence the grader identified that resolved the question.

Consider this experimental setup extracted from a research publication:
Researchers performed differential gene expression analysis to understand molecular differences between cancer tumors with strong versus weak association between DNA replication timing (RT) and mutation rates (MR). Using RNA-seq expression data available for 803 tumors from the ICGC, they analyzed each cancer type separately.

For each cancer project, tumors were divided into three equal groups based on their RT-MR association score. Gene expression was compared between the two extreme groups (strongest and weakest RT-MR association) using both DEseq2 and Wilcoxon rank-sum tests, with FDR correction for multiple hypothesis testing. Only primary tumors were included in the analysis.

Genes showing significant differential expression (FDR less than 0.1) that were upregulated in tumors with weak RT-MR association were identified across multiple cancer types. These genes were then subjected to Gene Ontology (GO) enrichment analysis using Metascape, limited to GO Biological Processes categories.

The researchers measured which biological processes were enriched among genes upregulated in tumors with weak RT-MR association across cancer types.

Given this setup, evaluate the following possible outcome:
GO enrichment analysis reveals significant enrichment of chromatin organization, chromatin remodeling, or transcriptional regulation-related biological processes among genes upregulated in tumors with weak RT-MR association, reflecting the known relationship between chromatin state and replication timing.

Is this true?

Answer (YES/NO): NO